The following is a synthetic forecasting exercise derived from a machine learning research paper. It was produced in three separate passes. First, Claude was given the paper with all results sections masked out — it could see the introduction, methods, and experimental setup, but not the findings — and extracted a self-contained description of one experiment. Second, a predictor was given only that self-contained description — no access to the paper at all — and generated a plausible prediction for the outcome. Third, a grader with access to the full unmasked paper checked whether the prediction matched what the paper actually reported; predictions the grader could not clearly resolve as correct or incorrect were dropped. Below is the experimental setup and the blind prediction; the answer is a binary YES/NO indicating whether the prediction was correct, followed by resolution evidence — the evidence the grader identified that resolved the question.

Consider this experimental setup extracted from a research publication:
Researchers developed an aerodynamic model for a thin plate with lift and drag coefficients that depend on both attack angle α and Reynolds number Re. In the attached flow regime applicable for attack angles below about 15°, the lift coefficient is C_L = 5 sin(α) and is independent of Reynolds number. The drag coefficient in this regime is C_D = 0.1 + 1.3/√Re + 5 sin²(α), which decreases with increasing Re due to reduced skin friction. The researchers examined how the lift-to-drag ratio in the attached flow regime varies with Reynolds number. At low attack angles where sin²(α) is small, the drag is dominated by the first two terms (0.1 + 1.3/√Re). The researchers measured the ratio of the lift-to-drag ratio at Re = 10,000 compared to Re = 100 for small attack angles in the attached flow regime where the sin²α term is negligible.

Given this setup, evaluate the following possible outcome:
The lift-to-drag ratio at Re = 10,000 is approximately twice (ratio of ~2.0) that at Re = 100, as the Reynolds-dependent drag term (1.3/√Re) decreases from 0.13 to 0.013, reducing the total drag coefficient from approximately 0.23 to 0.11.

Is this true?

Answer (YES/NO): YES